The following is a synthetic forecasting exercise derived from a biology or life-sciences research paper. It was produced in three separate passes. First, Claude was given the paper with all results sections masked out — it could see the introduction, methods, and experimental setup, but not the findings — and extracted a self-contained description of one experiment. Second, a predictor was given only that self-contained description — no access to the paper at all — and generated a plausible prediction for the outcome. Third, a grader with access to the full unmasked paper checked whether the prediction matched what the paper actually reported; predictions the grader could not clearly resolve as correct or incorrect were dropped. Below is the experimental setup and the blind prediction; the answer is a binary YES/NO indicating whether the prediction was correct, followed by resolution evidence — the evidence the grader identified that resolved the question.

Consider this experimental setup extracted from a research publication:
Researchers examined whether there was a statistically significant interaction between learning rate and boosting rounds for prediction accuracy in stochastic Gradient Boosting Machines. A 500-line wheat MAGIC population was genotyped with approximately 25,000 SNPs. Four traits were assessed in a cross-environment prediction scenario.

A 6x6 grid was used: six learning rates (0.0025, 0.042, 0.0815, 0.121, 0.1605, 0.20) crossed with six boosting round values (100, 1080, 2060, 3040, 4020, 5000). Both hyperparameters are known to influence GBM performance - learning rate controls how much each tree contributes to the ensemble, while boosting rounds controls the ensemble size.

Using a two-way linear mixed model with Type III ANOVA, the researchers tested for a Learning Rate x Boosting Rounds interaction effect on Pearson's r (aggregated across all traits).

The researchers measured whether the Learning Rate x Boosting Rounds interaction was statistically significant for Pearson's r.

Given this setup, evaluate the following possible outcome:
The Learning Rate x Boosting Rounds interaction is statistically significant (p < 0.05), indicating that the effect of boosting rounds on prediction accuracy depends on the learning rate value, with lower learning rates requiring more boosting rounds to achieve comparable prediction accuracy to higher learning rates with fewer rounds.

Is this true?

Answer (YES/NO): NO